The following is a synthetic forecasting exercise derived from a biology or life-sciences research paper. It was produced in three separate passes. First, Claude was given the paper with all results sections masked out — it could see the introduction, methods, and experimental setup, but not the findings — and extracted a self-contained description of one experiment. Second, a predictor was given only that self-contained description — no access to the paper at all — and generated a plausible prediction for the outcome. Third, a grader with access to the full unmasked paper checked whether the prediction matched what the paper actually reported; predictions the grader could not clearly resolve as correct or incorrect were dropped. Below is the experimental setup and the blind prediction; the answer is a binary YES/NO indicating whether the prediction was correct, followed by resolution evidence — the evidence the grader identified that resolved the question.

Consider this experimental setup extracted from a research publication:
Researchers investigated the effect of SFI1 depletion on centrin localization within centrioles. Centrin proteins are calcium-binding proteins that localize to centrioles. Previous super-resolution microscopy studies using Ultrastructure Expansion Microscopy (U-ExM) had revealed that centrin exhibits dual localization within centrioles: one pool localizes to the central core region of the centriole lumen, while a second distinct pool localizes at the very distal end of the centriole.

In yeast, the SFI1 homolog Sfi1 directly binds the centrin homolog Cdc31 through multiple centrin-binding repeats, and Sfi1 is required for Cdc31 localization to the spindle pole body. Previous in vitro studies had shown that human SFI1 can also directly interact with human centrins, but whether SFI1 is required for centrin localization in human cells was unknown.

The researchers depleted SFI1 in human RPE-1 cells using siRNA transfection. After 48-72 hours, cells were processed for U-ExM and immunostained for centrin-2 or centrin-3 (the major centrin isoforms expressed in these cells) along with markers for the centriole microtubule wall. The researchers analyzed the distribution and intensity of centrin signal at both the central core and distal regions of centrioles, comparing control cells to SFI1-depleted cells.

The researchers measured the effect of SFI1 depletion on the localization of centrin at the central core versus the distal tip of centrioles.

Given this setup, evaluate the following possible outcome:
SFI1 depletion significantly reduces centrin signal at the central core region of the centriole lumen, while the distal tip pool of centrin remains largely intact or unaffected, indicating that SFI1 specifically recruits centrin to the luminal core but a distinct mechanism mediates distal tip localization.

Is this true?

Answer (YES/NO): NO